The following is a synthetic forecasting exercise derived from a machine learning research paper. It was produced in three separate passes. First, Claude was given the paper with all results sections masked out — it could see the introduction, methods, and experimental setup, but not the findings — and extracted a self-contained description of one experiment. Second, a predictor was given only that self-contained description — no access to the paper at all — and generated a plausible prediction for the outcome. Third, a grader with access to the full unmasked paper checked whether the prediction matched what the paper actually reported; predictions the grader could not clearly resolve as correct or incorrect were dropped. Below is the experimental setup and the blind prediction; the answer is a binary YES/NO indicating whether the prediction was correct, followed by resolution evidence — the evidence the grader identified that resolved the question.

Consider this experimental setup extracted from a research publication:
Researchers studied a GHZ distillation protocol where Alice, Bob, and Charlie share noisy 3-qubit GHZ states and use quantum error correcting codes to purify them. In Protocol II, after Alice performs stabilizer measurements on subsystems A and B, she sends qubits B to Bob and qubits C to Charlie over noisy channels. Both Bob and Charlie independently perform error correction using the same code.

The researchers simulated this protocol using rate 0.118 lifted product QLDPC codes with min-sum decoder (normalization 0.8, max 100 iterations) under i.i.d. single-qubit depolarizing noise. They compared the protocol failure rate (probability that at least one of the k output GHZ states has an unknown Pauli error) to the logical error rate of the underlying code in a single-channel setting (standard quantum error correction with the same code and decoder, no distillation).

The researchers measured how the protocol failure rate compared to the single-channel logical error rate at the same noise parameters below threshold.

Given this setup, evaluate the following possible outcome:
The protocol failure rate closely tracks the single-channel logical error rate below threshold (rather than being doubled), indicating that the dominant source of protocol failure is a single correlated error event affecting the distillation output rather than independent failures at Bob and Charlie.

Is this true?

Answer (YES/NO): NO